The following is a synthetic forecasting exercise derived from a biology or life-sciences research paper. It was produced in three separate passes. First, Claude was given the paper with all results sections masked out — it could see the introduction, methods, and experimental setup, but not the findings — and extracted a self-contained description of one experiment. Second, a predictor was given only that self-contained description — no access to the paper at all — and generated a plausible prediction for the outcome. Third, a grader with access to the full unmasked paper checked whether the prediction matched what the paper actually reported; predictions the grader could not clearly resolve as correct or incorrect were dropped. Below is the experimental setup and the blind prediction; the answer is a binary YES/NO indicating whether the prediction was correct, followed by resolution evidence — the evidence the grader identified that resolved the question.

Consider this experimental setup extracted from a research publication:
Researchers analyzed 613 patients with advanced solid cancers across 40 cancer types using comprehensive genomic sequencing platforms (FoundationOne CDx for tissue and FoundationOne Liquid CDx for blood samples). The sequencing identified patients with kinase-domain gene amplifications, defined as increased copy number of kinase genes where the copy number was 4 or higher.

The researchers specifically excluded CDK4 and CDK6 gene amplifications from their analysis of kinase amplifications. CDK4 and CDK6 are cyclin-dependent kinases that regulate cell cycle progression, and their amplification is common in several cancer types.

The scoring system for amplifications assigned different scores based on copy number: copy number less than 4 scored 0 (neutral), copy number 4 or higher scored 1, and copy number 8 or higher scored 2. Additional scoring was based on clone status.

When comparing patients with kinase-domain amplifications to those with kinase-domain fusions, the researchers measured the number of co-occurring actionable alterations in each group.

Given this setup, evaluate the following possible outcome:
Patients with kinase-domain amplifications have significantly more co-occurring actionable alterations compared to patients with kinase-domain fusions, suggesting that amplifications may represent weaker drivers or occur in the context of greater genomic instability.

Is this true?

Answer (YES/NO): YES